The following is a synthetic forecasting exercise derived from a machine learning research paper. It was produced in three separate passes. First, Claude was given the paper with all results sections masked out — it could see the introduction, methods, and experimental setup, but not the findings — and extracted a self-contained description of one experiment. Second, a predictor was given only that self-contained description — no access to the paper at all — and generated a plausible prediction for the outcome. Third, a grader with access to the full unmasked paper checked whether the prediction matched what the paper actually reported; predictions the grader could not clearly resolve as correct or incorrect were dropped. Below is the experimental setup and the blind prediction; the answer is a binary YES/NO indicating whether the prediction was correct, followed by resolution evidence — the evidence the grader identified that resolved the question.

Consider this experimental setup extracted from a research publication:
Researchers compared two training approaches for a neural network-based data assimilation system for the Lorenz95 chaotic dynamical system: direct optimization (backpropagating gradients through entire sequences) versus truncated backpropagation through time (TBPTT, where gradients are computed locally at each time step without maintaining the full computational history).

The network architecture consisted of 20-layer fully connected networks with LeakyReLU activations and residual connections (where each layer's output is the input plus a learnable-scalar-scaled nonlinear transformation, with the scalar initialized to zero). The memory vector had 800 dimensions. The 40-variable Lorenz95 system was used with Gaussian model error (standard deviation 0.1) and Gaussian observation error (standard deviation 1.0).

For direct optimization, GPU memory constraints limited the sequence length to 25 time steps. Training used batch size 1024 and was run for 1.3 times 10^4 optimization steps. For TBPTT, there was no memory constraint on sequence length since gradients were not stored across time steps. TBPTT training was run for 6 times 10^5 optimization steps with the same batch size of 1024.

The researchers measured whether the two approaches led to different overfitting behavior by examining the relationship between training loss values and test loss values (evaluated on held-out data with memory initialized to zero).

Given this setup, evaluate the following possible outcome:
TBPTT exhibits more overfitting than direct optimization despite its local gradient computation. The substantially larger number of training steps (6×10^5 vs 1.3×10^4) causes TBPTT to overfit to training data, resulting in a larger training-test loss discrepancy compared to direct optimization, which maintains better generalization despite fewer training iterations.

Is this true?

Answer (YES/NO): NO